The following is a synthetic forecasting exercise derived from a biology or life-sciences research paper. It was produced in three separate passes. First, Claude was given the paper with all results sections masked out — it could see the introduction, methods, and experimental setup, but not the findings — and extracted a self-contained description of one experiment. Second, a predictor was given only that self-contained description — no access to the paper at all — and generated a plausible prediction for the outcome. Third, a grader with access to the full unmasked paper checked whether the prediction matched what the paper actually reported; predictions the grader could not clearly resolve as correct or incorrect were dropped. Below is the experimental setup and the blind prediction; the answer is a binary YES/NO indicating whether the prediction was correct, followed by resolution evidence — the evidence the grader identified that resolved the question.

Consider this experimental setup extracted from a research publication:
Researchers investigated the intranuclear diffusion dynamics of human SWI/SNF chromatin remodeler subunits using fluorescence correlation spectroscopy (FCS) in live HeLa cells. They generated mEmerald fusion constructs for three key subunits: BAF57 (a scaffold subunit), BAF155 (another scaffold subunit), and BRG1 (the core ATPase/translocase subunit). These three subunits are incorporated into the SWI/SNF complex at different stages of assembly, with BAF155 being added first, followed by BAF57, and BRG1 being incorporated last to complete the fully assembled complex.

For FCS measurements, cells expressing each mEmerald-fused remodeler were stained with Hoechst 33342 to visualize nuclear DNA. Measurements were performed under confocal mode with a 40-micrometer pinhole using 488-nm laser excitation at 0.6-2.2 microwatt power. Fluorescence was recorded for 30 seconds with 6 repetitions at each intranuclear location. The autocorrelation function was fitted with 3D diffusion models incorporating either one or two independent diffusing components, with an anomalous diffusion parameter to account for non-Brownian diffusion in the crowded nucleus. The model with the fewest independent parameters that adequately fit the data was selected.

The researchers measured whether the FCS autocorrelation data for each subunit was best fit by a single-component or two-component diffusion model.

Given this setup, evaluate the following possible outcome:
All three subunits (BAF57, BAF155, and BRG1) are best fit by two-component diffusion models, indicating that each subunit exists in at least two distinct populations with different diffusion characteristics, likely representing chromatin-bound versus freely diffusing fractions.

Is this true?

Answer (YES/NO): YES